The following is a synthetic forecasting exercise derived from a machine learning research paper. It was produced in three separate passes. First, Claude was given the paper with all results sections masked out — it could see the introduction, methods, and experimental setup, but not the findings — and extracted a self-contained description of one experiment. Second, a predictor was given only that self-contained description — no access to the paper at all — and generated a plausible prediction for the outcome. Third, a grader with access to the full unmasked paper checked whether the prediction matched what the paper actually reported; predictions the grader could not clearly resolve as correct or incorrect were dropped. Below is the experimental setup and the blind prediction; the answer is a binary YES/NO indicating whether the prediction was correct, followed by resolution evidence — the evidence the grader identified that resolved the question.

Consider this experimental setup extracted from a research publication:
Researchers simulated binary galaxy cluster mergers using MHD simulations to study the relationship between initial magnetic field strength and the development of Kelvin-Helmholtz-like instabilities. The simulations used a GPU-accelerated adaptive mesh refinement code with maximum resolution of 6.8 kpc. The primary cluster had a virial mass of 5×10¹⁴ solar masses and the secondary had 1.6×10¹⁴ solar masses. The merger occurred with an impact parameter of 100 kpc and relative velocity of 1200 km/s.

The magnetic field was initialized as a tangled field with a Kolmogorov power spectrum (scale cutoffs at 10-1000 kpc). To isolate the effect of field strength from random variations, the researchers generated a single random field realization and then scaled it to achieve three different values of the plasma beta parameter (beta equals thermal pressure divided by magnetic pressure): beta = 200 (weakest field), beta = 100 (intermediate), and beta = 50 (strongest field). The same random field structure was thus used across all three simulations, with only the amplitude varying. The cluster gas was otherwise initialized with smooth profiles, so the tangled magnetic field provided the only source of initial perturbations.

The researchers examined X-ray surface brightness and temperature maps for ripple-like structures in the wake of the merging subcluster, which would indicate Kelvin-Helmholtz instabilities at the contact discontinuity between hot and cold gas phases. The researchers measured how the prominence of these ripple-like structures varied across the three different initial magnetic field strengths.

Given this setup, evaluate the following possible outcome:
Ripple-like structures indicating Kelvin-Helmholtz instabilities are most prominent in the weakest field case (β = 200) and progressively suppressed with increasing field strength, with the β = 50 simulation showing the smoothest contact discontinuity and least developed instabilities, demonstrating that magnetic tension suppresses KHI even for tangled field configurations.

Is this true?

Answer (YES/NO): NO